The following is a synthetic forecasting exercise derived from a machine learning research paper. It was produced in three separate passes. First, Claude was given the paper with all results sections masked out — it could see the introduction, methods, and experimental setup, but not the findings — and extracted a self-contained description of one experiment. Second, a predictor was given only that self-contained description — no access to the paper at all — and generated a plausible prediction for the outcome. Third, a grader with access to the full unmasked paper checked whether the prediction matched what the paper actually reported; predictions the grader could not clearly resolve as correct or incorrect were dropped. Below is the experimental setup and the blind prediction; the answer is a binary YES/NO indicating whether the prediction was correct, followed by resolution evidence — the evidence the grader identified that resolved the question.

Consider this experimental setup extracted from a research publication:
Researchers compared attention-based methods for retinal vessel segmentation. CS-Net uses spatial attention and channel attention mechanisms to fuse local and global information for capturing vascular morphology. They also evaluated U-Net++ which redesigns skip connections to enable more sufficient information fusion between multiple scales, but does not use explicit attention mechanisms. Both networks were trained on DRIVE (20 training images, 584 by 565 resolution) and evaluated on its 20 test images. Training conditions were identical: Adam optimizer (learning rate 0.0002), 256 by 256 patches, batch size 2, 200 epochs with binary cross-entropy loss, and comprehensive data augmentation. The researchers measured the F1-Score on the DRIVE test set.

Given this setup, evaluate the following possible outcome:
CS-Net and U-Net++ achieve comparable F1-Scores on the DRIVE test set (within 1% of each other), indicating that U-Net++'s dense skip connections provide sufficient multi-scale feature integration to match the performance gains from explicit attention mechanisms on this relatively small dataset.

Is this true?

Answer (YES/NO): YES